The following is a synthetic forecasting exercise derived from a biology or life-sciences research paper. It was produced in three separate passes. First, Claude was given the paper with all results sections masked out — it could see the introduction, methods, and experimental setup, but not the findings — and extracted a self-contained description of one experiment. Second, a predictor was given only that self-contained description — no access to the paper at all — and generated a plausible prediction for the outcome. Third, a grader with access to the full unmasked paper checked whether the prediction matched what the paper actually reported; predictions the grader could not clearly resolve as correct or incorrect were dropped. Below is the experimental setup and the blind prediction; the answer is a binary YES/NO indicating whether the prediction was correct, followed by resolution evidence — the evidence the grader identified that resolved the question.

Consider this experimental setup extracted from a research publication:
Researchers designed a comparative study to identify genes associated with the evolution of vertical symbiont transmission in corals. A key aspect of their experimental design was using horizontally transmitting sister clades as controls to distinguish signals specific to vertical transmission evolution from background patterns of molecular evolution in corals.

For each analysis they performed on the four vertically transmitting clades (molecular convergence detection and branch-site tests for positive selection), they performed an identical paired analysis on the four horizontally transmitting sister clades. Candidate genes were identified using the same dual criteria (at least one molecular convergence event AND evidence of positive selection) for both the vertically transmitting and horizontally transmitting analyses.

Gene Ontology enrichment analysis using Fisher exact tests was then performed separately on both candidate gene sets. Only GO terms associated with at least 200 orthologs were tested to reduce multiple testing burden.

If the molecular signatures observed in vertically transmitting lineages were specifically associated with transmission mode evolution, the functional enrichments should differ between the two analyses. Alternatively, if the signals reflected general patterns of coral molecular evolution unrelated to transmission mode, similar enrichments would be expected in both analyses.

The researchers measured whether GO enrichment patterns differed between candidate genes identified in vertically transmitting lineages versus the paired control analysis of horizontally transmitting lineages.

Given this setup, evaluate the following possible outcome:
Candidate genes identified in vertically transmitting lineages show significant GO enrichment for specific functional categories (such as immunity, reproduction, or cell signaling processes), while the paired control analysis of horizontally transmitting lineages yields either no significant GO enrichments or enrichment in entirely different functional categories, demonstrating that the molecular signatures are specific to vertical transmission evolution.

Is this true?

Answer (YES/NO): NO